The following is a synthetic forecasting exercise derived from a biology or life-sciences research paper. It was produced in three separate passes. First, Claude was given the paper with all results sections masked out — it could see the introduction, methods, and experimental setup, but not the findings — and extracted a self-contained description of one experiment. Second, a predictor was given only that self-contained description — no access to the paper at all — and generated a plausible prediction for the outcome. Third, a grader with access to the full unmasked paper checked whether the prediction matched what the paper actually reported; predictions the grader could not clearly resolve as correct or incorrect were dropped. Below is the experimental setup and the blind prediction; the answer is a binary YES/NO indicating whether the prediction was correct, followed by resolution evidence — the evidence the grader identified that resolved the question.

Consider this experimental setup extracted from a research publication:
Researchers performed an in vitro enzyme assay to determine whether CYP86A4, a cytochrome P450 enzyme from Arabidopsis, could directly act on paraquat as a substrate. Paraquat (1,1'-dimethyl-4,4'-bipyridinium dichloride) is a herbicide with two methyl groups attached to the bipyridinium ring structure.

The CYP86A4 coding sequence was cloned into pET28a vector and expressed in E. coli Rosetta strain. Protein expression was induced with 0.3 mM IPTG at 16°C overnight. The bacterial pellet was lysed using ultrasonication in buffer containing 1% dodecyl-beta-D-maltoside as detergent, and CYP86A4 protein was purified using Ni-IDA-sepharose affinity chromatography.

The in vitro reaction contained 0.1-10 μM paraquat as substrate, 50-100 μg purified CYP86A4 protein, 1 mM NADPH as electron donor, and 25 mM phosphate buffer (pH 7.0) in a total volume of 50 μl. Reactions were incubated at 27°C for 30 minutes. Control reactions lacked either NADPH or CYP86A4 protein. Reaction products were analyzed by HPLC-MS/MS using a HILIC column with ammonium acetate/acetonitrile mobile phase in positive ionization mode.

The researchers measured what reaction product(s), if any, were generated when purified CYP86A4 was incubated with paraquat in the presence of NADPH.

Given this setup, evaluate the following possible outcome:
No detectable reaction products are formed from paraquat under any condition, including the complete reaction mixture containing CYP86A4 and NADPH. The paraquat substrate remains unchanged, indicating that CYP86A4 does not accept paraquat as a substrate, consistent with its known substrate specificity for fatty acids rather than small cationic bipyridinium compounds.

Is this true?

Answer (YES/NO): NO